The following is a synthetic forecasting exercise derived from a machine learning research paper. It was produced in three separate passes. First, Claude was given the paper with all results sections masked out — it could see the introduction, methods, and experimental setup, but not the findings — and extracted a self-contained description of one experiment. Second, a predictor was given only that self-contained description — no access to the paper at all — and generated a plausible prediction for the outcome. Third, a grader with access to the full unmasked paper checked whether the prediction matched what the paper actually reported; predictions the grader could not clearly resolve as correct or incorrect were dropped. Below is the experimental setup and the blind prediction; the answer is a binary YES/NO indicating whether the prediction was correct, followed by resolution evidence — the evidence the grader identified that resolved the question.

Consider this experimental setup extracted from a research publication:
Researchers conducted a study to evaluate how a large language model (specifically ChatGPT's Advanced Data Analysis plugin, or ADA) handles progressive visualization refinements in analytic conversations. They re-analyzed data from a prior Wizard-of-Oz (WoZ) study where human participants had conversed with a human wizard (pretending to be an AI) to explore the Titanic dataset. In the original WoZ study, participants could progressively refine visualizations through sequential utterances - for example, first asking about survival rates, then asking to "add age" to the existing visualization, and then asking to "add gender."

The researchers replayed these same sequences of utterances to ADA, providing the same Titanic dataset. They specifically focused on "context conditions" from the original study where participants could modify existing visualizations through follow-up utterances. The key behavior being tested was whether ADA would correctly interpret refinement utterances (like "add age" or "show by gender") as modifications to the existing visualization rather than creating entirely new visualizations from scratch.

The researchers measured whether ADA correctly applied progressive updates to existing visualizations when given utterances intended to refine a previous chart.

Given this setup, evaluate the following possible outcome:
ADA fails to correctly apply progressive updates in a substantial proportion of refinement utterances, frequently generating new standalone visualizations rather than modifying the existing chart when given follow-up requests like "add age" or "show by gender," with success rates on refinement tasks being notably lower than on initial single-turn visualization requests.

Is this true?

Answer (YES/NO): YES